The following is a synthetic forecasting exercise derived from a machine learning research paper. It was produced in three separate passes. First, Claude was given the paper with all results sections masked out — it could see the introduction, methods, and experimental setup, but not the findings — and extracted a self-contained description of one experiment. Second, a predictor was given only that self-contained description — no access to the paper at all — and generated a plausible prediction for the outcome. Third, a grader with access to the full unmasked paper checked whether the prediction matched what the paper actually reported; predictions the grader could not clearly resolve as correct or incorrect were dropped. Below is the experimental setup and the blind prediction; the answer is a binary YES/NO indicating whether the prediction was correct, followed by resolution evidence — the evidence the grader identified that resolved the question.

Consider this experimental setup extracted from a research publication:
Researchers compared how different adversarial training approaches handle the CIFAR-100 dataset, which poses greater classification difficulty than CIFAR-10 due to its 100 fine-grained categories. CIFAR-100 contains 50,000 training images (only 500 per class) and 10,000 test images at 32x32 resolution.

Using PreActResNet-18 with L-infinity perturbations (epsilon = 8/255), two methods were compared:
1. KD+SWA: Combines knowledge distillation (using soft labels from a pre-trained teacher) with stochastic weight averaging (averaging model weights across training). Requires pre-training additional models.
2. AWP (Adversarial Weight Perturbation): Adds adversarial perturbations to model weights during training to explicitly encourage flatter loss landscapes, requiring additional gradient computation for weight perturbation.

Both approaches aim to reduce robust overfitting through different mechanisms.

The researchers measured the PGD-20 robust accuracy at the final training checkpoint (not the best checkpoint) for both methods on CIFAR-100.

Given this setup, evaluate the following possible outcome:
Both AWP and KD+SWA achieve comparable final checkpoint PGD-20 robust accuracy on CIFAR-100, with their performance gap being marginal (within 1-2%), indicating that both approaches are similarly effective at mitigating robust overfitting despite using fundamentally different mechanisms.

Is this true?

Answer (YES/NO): YES